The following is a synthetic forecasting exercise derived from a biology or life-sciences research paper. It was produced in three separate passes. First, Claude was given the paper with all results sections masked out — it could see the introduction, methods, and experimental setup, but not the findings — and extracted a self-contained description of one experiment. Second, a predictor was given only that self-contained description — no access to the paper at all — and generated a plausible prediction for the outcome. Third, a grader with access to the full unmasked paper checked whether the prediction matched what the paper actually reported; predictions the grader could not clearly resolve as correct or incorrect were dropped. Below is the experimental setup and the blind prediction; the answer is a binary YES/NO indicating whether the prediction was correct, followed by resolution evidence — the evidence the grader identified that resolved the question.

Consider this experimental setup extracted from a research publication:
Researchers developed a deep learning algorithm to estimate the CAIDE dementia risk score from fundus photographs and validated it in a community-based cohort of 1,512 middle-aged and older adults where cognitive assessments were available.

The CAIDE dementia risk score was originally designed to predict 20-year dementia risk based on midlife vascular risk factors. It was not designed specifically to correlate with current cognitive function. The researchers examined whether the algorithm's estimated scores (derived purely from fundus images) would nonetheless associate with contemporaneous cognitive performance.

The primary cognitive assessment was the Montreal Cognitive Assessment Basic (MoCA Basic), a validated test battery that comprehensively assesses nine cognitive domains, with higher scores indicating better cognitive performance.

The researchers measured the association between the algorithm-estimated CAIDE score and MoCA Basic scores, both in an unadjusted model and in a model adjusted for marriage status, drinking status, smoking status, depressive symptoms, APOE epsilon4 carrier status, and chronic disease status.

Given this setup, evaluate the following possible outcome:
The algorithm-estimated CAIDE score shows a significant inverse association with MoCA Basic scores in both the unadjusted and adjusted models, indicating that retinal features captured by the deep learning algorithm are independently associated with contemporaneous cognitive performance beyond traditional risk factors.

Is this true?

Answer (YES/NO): YES